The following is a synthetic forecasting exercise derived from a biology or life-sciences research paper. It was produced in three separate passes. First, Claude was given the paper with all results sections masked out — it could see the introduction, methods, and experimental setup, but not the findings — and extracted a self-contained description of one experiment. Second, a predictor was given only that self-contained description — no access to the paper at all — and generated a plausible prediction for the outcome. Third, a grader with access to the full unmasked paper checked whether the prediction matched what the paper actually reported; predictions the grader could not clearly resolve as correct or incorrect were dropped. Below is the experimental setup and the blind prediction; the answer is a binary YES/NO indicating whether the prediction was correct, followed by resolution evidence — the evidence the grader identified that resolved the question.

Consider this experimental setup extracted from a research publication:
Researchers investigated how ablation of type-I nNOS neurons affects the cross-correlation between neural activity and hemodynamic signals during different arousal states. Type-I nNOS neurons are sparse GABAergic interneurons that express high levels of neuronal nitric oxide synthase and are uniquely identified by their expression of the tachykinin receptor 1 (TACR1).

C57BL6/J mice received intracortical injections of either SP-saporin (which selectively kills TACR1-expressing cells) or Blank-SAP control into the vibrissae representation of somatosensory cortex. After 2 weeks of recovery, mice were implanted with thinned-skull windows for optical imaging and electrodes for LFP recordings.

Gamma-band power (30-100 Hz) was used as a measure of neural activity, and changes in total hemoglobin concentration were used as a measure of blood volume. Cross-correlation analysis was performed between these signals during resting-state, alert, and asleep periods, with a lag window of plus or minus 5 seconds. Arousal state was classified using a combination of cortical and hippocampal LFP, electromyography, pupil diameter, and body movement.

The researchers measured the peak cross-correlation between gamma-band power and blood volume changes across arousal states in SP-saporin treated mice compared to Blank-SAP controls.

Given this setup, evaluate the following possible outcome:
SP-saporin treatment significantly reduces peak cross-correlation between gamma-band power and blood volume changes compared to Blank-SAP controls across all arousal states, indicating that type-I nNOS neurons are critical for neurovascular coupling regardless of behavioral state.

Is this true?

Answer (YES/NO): NO